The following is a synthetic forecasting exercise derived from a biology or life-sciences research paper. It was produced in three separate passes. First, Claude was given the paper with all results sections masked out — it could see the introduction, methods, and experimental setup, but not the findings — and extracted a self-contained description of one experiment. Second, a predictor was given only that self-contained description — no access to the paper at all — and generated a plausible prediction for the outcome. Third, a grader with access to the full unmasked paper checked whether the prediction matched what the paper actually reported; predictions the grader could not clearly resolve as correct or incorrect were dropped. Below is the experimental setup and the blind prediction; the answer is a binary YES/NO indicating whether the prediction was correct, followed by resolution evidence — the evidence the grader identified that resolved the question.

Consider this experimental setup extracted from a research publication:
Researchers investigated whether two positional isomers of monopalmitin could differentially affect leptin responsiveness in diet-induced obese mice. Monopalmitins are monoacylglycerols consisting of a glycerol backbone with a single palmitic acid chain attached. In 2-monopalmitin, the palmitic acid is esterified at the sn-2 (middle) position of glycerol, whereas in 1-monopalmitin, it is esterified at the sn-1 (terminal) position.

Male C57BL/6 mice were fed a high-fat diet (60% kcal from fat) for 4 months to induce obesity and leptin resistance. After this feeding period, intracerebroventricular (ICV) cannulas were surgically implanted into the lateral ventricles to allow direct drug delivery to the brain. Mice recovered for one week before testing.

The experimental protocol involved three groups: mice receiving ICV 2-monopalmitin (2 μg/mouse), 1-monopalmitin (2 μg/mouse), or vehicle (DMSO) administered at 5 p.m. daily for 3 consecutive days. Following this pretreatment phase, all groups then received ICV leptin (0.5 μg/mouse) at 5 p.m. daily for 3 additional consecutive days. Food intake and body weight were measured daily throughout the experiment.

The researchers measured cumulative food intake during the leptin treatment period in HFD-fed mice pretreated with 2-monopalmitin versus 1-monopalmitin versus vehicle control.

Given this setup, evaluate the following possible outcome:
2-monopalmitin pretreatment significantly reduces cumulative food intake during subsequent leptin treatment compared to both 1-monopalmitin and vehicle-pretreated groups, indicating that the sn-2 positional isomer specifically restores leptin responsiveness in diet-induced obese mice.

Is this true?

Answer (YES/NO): YES